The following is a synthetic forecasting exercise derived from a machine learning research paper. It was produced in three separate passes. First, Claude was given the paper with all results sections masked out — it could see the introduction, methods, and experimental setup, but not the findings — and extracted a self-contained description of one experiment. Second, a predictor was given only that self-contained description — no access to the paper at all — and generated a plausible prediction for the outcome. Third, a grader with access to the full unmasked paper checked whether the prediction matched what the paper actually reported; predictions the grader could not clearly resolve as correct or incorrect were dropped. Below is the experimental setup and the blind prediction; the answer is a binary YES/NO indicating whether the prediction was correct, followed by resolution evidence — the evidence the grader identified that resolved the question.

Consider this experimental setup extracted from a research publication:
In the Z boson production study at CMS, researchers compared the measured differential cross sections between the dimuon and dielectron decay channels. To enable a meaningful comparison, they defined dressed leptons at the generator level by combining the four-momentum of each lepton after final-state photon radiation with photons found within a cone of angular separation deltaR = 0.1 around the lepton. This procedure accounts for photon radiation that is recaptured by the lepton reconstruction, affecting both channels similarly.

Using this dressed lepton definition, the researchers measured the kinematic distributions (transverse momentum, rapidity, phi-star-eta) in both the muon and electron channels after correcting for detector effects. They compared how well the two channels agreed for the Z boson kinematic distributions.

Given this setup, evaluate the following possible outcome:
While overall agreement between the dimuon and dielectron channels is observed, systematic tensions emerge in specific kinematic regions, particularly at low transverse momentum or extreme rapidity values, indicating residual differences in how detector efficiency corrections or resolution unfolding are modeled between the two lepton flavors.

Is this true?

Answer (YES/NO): NO